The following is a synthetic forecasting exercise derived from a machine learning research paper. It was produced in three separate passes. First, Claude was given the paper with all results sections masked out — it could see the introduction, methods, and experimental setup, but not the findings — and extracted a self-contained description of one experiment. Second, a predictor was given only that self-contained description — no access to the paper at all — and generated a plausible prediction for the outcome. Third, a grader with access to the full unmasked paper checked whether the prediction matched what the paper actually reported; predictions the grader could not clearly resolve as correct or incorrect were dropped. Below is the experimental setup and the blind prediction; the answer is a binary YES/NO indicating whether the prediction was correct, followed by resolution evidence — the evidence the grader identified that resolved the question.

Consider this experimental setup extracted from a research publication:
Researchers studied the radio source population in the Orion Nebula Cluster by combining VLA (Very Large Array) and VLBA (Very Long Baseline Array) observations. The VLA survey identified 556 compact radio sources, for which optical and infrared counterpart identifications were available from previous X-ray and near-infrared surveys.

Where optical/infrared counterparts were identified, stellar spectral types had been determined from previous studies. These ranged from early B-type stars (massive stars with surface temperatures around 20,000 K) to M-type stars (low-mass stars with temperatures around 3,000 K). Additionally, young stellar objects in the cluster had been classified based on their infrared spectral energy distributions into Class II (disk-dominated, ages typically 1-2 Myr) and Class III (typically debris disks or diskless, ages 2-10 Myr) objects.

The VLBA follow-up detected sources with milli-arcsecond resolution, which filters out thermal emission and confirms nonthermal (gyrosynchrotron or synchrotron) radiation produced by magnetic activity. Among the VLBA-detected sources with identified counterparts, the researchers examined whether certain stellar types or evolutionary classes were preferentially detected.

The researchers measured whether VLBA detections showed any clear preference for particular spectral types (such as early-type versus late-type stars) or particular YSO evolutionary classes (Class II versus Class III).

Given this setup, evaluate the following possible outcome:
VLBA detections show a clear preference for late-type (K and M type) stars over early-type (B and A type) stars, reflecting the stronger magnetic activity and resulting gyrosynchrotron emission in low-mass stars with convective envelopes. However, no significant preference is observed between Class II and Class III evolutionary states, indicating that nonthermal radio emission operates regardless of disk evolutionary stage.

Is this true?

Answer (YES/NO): NO